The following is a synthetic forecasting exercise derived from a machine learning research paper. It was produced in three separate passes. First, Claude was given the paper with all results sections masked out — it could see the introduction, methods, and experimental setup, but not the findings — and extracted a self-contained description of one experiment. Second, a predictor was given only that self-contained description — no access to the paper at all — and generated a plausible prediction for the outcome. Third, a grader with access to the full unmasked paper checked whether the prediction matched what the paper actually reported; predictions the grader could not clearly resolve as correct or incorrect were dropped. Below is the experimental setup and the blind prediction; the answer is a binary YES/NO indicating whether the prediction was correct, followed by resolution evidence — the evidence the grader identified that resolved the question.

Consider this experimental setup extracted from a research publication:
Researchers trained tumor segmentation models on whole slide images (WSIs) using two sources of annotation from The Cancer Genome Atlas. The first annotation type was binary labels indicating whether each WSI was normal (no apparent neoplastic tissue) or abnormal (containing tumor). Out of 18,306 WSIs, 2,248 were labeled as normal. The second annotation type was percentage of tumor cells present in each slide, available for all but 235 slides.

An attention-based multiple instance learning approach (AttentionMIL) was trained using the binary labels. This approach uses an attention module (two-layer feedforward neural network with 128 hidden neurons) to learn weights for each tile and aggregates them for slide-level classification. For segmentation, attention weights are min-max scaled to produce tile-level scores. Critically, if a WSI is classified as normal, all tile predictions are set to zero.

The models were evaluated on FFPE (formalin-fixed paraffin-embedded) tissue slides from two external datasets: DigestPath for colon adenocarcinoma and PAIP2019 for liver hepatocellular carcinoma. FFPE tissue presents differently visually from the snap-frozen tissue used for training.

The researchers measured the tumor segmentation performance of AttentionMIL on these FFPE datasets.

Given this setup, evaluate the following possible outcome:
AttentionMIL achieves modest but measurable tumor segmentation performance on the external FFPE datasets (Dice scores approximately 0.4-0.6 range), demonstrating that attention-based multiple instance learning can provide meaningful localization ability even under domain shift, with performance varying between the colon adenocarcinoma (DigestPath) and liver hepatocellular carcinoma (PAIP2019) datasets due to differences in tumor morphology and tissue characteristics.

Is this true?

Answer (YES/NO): NO